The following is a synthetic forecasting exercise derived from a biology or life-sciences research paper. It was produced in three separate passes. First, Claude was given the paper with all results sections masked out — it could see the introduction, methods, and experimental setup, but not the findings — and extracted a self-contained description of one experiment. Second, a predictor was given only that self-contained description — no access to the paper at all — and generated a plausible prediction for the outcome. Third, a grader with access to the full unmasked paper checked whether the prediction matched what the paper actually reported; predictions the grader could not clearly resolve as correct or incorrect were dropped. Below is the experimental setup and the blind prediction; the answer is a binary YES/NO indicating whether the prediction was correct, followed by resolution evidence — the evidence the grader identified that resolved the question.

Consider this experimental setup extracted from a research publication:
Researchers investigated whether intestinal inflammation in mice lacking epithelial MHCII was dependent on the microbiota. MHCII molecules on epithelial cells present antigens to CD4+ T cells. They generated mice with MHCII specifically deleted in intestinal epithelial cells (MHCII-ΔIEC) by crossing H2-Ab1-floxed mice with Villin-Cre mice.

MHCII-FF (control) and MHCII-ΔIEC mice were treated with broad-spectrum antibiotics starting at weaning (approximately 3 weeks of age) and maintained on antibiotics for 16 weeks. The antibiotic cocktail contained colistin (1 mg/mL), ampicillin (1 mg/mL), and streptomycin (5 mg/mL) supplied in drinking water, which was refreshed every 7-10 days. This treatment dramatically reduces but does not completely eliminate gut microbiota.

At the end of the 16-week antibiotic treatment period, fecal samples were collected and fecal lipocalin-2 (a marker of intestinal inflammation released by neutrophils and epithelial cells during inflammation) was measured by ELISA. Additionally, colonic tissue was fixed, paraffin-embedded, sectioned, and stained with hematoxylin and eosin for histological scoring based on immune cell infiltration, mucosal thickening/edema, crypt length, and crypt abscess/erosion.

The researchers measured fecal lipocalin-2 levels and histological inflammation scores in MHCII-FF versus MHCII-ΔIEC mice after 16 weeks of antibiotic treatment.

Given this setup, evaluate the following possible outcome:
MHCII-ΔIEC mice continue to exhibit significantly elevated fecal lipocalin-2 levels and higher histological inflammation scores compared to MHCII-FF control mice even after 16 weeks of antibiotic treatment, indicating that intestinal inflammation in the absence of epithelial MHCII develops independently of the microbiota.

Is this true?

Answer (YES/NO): NO